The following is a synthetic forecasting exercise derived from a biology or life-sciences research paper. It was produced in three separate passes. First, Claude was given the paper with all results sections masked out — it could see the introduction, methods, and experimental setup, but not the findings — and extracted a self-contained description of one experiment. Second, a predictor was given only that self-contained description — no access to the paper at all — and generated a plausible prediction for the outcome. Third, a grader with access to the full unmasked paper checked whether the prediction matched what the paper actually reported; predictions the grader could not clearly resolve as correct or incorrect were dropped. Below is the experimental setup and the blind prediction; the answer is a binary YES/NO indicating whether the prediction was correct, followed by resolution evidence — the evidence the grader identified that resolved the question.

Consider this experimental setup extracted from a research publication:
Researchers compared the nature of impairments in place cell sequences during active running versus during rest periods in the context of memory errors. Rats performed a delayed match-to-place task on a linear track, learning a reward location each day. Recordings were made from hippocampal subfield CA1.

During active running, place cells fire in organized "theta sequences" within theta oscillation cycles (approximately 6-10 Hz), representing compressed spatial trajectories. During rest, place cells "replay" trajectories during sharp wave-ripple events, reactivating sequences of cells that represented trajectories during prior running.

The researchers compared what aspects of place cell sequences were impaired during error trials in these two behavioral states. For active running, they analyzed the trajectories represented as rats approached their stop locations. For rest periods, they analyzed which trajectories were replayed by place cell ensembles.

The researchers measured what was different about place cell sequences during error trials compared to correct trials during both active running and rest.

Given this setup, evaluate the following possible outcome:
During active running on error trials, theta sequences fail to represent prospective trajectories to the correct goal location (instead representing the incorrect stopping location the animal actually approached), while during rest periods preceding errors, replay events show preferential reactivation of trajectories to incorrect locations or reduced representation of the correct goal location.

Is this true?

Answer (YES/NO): NO